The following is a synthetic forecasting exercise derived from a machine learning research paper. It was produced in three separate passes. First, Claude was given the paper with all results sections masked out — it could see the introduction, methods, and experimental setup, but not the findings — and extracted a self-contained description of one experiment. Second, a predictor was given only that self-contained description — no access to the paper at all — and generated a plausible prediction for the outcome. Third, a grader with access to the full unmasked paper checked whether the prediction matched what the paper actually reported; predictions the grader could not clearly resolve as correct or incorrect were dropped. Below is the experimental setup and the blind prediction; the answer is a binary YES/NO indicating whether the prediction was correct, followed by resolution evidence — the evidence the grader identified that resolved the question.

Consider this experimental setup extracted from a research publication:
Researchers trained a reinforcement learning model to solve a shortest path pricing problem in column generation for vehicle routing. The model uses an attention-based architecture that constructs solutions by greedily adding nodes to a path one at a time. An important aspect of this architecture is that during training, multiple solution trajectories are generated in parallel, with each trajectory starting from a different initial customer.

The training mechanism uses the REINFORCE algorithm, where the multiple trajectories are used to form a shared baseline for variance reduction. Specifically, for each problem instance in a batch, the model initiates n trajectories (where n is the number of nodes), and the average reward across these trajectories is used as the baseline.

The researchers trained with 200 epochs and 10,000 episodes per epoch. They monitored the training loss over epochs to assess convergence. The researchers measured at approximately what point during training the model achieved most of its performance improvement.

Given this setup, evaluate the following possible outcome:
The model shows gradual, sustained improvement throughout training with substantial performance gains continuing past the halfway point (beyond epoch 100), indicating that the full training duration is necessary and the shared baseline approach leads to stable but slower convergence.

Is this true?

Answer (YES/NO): NO